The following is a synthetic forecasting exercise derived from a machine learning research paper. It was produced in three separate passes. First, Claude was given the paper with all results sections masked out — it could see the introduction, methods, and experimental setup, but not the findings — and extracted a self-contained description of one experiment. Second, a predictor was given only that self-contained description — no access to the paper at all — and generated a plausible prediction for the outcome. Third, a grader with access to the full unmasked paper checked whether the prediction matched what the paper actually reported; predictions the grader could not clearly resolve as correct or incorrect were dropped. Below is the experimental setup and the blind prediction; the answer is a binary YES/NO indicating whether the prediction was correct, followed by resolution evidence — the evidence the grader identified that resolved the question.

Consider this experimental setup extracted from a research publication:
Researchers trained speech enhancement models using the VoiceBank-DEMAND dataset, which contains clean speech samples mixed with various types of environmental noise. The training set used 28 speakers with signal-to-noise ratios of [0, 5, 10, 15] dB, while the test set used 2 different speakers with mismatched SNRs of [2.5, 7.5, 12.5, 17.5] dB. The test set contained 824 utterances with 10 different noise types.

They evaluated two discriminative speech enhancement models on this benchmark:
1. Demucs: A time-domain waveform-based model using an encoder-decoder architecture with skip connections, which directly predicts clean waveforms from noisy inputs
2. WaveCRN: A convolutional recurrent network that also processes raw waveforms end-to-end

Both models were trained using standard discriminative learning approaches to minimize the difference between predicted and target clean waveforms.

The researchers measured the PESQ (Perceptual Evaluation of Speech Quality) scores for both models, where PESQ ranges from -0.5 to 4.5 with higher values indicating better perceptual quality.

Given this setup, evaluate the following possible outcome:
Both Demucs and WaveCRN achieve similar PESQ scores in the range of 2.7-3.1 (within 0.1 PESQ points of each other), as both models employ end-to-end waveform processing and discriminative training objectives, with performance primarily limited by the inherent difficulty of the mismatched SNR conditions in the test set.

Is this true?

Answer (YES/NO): NO